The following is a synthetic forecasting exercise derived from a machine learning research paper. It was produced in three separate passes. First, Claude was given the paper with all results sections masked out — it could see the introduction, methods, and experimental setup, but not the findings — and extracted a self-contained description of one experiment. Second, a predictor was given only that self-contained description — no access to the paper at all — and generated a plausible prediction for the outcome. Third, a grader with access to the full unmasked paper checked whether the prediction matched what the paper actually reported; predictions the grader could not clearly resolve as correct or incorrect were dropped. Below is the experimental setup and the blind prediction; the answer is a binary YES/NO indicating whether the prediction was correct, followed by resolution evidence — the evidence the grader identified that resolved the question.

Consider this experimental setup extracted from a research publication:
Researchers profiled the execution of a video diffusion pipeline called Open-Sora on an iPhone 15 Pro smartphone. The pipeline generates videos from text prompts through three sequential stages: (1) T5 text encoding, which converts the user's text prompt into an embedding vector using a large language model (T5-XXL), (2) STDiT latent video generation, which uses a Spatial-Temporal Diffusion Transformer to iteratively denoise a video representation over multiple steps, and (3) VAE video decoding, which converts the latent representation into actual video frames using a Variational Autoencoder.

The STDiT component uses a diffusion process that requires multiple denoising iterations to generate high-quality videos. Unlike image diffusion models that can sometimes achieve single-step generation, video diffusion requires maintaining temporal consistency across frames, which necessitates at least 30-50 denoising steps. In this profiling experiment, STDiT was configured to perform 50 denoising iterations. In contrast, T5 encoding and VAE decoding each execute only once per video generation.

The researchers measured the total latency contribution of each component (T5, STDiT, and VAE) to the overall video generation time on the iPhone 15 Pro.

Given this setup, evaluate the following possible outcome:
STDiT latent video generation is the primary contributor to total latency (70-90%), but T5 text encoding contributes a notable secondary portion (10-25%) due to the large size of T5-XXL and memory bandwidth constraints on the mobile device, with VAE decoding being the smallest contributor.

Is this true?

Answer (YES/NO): NO